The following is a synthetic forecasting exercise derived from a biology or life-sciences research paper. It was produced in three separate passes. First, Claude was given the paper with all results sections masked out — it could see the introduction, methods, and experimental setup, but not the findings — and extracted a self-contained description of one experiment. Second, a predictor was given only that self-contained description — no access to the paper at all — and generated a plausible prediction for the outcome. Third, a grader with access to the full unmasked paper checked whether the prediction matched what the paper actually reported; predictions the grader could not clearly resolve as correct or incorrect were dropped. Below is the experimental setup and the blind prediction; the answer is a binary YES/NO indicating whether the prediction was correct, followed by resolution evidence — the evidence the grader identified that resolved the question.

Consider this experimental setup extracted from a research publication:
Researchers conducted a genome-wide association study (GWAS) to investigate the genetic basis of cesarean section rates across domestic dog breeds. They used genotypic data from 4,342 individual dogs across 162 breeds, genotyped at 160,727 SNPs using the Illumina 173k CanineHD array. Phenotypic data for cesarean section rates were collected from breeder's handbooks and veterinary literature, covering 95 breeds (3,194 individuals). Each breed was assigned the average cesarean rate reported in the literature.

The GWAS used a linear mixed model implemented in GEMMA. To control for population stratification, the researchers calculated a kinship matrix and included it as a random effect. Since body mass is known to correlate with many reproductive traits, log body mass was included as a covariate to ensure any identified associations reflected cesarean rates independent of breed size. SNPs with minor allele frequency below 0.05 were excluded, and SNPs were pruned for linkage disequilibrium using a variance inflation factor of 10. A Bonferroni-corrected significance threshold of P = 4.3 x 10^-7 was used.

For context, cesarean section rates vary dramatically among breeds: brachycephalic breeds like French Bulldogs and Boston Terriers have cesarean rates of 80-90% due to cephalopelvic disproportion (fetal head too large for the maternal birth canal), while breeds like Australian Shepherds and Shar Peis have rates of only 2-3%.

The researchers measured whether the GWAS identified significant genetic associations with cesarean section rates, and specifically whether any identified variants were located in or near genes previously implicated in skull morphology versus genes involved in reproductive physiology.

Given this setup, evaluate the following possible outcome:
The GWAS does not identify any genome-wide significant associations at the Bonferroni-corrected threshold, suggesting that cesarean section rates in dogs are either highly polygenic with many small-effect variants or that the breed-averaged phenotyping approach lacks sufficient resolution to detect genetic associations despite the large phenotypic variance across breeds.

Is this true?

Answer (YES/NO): NO